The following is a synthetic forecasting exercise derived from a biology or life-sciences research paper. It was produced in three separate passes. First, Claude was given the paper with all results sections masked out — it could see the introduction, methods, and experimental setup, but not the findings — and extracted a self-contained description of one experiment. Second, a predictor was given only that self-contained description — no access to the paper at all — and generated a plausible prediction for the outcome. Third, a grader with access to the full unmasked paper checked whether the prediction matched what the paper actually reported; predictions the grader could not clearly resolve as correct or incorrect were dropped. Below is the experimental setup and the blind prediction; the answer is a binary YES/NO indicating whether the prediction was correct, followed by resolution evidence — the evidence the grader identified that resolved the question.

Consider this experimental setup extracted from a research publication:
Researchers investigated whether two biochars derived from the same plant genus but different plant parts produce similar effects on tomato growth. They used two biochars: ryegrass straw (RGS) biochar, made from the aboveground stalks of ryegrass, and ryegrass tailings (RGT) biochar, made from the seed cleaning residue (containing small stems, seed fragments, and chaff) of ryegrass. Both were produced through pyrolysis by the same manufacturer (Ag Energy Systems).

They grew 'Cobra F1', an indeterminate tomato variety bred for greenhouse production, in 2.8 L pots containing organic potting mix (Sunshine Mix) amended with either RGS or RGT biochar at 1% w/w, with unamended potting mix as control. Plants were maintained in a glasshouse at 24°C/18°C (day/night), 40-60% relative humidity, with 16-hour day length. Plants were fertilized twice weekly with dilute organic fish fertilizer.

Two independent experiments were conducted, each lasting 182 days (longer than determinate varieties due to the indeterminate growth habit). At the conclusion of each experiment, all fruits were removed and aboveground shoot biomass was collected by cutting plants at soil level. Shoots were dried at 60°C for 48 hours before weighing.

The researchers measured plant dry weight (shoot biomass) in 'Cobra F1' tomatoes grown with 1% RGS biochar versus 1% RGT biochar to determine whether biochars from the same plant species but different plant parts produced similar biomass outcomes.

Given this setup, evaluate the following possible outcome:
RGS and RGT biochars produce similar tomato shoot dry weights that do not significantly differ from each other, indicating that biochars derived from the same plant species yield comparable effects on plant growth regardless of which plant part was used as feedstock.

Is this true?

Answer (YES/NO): NO